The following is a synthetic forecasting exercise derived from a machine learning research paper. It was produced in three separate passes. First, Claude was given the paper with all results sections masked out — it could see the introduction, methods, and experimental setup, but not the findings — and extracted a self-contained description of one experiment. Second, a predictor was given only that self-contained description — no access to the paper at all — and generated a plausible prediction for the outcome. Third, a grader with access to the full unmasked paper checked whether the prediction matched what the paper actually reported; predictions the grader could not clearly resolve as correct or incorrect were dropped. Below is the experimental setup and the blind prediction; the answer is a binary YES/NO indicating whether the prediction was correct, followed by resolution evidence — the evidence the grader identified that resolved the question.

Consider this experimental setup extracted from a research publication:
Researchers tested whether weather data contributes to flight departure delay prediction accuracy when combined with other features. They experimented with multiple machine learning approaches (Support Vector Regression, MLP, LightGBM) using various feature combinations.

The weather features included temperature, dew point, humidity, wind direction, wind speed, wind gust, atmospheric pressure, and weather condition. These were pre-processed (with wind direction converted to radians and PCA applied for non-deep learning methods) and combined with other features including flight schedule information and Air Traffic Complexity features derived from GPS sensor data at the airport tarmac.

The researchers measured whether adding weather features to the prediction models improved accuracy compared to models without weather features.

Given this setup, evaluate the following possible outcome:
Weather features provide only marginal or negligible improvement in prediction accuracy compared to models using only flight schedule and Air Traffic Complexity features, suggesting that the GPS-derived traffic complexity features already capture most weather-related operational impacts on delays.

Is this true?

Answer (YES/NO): YES